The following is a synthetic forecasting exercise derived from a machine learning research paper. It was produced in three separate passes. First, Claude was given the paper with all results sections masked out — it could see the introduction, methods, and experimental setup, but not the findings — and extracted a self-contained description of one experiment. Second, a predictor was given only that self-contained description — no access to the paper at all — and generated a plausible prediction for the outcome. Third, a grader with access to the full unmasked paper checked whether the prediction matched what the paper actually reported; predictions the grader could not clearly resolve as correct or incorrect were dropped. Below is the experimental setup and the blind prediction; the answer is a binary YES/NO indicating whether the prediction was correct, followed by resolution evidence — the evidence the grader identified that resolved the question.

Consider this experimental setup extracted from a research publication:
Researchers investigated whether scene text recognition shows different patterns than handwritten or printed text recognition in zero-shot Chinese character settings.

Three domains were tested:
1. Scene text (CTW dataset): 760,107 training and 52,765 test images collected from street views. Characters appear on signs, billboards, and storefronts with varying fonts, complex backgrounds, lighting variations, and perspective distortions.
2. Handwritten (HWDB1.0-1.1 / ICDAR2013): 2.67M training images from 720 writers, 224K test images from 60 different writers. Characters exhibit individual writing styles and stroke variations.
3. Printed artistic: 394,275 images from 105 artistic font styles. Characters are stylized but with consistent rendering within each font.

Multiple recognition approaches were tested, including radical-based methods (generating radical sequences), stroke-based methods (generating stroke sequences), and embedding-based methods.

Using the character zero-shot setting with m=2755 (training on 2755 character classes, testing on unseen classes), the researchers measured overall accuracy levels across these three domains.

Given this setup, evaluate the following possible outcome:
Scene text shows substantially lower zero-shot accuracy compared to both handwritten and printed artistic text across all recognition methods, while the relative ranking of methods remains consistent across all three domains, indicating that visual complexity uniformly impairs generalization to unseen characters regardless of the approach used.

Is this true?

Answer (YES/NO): YES